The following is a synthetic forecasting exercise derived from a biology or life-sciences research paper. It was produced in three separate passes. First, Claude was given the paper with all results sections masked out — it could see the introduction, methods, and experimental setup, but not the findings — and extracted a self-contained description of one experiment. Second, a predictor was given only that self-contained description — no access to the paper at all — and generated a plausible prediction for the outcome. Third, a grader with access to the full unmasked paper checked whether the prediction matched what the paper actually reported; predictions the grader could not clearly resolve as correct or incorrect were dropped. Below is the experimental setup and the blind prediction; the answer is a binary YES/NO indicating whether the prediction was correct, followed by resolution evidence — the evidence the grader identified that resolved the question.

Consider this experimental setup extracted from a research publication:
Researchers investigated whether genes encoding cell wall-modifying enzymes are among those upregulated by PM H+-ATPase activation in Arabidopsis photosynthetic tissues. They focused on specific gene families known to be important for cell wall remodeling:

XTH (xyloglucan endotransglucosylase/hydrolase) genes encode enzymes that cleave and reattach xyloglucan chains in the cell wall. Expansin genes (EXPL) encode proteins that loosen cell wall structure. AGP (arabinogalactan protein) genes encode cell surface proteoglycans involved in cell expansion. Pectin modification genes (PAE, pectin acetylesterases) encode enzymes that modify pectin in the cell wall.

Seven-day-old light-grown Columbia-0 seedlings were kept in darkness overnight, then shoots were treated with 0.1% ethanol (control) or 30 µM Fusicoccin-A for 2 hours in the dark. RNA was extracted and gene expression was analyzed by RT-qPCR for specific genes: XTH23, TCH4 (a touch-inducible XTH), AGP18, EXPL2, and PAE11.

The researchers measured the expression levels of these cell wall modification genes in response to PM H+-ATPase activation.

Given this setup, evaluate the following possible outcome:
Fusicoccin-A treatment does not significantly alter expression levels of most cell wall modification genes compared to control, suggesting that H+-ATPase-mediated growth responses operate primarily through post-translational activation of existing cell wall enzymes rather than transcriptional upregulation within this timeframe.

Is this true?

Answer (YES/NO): NO